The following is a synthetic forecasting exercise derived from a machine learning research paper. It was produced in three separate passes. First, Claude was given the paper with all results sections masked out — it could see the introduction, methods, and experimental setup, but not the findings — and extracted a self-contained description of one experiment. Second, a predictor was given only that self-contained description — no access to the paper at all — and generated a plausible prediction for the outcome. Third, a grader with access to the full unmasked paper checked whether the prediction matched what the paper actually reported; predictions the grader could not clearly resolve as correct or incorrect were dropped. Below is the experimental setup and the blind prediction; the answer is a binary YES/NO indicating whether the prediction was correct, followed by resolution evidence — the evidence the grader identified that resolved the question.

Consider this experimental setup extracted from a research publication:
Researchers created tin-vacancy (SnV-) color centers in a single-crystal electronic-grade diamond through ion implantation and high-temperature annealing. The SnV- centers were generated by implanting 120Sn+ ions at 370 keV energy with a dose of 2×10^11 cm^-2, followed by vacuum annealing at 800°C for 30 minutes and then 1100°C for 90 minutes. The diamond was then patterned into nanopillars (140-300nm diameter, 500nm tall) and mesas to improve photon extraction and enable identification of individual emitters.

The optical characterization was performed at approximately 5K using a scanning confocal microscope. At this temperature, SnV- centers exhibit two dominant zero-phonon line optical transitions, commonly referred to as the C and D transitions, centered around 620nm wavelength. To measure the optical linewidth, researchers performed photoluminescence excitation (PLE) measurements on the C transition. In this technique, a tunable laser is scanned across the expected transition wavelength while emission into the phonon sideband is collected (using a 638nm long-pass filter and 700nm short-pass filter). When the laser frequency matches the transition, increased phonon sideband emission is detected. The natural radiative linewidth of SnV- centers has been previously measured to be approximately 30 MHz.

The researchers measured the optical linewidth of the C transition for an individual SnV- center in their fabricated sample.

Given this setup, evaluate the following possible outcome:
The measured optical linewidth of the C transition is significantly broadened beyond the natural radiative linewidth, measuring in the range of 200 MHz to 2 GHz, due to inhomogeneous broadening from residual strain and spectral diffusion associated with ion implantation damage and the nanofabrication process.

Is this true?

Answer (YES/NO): NO